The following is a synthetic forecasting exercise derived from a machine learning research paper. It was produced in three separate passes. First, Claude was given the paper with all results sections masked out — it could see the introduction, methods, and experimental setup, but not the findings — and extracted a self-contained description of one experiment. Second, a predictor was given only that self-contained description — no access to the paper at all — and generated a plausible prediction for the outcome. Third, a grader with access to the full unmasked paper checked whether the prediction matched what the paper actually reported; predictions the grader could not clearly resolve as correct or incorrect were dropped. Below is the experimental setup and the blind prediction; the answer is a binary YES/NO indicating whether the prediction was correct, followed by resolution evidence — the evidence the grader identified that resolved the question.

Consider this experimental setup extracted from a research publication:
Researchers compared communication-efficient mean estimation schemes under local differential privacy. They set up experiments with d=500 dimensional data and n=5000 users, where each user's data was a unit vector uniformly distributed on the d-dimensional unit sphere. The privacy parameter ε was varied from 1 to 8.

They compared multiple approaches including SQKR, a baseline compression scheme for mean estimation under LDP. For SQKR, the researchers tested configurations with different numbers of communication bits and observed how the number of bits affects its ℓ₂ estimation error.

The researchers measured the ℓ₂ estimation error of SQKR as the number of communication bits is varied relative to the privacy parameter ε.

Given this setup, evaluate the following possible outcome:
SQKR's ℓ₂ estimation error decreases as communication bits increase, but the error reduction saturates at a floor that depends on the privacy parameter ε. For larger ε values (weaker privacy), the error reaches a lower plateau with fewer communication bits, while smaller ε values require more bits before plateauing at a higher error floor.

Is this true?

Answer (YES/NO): NO